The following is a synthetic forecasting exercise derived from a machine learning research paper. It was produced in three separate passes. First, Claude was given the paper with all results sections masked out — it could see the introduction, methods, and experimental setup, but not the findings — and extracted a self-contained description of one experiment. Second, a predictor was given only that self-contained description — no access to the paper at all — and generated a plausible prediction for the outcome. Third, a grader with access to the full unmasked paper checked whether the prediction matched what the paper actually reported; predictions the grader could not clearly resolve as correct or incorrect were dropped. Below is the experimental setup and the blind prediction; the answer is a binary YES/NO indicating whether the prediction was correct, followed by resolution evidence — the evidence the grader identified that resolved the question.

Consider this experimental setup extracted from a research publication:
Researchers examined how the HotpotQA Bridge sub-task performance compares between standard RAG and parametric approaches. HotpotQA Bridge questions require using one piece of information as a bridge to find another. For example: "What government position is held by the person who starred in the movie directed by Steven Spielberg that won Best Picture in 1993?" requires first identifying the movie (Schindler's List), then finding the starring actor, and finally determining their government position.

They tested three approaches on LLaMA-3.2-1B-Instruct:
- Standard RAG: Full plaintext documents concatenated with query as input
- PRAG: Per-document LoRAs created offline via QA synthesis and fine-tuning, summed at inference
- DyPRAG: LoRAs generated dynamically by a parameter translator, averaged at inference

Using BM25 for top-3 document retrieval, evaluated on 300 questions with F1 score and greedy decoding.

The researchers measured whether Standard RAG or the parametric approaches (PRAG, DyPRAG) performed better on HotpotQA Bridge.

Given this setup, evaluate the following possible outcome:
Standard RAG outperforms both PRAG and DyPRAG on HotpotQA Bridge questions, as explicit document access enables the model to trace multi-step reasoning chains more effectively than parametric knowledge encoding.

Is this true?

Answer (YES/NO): YES